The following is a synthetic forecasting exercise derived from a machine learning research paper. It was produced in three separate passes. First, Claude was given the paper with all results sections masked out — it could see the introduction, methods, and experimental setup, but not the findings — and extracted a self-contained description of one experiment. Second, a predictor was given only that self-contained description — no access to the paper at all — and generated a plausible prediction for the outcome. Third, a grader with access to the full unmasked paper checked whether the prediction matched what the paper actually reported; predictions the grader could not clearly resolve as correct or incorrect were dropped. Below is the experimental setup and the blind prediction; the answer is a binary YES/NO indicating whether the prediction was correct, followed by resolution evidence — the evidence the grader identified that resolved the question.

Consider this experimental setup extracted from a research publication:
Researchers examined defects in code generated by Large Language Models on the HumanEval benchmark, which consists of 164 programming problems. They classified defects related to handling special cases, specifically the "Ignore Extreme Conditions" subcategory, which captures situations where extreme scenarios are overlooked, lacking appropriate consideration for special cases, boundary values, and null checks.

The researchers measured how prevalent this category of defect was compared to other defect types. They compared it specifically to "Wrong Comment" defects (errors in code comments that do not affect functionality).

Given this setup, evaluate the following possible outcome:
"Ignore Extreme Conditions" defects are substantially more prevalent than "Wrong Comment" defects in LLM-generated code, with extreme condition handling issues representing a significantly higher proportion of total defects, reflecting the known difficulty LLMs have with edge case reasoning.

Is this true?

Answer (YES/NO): NO